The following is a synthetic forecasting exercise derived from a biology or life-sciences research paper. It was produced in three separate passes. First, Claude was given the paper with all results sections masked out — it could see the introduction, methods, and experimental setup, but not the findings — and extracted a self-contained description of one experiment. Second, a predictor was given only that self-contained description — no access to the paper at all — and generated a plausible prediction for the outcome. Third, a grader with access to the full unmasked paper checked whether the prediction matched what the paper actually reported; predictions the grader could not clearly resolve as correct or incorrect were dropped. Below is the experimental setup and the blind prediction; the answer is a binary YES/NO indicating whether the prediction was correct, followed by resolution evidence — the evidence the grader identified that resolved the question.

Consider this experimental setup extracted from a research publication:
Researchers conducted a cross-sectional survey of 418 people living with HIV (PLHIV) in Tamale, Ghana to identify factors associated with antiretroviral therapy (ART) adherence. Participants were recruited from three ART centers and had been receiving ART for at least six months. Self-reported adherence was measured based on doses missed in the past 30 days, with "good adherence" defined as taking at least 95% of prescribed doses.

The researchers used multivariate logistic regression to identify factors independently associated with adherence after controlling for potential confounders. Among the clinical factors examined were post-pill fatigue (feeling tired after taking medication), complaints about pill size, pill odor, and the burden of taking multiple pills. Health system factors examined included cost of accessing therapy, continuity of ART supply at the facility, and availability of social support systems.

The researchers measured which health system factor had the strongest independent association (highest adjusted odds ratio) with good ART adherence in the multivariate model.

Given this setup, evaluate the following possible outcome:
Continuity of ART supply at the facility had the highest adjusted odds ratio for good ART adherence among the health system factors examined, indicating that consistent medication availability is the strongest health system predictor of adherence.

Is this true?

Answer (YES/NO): YES